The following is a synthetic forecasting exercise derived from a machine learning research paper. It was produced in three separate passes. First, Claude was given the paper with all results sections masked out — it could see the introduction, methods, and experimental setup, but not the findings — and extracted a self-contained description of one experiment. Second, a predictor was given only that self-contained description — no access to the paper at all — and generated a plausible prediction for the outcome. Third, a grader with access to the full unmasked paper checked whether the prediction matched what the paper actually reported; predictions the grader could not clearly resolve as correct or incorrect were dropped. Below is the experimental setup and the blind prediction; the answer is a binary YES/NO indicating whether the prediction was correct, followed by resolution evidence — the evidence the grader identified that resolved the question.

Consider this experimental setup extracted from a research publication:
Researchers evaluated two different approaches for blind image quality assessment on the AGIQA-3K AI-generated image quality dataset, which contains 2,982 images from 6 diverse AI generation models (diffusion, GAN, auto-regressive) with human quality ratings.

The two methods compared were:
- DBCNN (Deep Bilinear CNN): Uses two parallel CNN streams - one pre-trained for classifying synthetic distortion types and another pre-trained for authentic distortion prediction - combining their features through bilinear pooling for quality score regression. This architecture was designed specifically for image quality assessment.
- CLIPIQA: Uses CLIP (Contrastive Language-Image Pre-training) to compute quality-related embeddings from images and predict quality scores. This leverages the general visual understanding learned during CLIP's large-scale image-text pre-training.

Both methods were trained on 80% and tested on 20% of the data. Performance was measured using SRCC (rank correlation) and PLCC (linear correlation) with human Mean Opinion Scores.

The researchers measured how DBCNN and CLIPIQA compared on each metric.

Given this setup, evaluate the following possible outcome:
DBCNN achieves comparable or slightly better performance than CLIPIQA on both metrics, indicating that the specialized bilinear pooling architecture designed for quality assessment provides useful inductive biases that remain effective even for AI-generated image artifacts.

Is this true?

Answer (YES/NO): NO